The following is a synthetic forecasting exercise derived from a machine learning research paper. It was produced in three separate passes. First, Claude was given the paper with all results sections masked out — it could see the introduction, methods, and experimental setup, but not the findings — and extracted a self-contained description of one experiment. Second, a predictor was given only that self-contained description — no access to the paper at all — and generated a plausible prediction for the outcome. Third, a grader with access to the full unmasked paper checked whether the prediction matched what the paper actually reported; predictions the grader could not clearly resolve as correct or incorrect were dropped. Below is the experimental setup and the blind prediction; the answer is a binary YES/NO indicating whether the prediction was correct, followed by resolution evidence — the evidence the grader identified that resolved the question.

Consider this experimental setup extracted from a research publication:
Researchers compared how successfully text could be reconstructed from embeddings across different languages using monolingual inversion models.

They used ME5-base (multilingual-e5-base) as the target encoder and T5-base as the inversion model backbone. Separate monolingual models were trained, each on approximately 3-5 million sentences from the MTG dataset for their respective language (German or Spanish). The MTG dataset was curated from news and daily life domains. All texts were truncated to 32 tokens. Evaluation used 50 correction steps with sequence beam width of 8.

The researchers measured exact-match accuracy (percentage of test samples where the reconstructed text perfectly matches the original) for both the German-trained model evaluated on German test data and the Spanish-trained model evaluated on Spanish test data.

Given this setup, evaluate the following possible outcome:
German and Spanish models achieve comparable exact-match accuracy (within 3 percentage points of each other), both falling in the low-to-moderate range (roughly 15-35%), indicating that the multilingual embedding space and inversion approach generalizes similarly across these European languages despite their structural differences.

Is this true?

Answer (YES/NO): NO